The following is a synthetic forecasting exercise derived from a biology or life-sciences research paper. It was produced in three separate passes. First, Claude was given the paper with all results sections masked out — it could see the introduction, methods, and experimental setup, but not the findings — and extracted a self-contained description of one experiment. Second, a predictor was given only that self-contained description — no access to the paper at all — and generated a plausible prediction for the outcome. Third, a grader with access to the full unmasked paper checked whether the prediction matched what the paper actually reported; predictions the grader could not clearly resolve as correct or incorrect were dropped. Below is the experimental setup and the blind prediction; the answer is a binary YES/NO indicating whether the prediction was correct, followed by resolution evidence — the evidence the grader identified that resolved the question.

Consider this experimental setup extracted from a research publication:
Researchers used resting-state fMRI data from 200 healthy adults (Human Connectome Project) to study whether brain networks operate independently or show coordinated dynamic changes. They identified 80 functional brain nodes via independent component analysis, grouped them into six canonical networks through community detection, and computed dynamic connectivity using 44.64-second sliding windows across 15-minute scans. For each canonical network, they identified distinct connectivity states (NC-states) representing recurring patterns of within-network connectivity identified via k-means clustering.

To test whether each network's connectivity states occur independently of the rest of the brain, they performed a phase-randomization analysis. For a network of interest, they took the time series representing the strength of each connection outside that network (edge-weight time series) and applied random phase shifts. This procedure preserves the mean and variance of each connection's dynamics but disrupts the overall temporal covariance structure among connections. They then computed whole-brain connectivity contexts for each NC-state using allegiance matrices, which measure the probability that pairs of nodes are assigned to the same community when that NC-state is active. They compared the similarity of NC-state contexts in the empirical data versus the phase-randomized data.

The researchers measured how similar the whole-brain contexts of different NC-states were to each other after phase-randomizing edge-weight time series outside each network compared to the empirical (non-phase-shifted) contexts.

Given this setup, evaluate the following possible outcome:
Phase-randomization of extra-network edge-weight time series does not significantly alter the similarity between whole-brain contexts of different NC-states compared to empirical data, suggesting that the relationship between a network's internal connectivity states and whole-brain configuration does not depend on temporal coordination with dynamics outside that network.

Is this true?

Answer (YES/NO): NO